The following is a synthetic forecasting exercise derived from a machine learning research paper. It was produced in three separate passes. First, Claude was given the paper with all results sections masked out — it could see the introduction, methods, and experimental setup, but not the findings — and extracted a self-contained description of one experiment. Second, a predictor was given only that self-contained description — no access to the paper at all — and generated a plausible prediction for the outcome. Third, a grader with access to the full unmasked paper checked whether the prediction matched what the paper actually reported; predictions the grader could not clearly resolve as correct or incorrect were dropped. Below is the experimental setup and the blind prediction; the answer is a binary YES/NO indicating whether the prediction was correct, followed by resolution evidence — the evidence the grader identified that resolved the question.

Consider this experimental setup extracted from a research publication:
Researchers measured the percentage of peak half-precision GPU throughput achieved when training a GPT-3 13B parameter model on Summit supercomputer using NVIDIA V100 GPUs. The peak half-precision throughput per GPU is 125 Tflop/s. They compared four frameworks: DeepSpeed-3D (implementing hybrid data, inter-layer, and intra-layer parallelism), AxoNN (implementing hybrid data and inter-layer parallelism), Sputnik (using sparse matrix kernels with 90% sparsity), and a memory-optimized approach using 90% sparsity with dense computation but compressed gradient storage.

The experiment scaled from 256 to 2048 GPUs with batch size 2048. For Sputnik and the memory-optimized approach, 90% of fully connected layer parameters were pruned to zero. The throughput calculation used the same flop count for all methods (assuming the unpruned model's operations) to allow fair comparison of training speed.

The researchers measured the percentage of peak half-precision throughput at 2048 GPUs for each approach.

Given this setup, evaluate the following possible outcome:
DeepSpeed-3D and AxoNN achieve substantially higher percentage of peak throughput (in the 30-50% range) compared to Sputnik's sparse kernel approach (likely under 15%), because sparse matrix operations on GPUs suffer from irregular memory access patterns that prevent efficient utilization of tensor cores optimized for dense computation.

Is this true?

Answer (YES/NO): NO